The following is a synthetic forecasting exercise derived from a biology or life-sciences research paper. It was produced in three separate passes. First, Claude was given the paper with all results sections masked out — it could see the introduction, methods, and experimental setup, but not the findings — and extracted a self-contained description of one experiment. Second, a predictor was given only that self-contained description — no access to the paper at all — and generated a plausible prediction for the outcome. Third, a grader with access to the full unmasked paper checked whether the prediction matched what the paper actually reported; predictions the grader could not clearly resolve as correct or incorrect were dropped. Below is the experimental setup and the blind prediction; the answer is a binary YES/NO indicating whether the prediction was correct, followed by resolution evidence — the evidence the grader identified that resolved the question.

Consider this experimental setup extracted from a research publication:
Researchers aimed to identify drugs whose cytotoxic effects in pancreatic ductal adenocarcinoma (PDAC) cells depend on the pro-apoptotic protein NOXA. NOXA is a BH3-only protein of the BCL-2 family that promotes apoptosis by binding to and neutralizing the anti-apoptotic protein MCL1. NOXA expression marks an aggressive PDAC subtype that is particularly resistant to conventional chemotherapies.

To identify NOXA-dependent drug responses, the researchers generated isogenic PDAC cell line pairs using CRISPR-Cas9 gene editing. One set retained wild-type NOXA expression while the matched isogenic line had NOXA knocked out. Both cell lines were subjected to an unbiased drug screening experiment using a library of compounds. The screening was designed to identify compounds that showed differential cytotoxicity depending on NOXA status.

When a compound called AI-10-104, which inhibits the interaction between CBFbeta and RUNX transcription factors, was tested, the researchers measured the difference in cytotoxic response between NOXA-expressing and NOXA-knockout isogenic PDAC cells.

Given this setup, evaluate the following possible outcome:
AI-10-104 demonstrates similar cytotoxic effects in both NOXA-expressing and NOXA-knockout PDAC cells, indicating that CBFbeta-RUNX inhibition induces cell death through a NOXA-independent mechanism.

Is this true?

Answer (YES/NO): NO